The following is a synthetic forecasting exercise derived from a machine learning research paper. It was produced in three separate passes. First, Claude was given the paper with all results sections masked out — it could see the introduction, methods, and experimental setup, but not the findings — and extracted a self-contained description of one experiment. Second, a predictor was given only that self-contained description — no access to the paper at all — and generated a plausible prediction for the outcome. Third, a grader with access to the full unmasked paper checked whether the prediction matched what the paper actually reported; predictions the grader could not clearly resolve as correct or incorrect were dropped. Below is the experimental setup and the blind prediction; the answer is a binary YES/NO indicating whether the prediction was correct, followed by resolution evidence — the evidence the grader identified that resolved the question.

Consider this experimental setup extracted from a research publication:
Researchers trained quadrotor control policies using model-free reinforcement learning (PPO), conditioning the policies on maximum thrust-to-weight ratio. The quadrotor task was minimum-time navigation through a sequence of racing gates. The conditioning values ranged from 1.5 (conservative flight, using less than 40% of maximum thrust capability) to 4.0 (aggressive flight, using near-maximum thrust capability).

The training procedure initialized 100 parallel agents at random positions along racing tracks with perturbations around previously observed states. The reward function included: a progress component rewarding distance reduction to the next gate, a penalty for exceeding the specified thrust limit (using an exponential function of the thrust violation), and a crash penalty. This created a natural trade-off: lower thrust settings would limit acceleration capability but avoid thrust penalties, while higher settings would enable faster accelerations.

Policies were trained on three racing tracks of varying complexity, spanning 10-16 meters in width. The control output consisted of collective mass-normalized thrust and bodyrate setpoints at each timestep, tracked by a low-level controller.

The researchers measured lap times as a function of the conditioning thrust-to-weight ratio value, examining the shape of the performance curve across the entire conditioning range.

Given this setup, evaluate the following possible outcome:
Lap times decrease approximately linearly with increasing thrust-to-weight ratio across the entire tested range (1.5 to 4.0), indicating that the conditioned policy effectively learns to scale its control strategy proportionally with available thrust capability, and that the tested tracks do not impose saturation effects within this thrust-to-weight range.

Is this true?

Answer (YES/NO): NO